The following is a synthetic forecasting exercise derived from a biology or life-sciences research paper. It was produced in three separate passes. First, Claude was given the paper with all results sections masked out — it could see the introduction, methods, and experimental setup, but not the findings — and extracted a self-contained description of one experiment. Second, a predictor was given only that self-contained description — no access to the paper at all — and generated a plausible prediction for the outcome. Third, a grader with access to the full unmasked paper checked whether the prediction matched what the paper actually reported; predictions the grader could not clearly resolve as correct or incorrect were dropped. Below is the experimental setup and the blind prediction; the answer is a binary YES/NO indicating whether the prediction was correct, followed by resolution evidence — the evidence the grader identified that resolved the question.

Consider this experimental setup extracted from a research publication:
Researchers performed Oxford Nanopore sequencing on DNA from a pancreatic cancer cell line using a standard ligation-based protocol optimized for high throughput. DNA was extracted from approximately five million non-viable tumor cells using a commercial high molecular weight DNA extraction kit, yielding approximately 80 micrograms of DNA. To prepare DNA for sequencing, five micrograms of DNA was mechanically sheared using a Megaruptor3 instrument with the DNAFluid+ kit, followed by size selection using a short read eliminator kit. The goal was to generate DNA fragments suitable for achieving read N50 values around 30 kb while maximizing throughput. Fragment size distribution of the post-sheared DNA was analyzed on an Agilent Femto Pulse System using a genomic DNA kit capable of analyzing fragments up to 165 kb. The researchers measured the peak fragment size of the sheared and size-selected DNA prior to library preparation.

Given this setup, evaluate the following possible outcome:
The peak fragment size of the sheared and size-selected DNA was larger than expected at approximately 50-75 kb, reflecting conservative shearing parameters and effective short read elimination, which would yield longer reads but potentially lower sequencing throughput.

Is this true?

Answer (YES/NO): NO